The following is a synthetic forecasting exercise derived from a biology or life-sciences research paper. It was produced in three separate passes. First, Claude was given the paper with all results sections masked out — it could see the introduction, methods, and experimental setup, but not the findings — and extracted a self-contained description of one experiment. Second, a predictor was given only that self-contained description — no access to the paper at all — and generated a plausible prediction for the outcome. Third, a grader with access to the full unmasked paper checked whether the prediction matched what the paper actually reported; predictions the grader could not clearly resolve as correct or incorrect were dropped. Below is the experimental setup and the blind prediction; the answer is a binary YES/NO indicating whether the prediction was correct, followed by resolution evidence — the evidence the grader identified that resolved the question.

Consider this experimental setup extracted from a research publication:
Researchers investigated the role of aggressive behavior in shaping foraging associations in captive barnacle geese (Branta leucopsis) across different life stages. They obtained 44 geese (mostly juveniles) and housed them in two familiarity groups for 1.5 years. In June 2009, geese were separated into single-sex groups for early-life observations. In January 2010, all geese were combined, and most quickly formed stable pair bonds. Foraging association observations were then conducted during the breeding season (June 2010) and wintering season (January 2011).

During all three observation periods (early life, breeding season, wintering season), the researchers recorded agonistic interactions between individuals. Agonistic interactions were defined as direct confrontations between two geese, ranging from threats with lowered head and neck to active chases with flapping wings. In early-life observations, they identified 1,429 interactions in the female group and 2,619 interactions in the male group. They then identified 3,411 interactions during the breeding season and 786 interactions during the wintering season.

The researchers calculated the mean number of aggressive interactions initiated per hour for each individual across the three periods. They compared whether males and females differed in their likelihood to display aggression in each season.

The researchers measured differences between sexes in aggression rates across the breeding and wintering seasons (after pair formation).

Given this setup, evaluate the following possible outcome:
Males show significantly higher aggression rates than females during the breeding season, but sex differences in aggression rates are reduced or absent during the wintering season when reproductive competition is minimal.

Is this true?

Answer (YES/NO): NO